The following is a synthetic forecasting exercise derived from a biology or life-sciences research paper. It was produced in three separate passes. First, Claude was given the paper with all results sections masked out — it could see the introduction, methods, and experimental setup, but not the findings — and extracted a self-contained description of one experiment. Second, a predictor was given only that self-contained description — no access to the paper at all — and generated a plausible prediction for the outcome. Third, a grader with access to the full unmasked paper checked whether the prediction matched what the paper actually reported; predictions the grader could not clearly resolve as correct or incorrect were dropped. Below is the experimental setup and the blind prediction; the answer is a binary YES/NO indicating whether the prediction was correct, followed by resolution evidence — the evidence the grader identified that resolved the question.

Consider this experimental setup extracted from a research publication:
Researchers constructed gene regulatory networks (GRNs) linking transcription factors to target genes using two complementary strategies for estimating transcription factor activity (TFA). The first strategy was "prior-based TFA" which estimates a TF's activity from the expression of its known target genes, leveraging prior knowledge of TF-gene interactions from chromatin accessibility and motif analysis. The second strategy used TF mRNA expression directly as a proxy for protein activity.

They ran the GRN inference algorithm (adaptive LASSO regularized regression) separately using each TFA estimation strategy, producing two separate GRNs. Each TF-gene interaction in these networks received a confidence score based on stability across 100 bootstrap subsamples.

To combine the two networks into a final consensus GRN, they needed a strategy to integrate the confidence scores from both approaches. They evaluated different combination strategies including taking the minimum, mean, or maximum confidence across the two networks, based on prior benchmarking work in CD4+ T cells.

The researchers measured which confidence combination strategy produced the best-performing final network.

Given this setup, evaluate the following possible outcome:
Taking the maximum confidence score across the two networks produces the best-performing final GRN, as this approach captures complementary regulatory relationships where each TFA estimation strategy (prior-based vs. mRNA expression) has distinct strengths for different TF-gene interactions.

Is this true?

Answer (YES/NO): YES